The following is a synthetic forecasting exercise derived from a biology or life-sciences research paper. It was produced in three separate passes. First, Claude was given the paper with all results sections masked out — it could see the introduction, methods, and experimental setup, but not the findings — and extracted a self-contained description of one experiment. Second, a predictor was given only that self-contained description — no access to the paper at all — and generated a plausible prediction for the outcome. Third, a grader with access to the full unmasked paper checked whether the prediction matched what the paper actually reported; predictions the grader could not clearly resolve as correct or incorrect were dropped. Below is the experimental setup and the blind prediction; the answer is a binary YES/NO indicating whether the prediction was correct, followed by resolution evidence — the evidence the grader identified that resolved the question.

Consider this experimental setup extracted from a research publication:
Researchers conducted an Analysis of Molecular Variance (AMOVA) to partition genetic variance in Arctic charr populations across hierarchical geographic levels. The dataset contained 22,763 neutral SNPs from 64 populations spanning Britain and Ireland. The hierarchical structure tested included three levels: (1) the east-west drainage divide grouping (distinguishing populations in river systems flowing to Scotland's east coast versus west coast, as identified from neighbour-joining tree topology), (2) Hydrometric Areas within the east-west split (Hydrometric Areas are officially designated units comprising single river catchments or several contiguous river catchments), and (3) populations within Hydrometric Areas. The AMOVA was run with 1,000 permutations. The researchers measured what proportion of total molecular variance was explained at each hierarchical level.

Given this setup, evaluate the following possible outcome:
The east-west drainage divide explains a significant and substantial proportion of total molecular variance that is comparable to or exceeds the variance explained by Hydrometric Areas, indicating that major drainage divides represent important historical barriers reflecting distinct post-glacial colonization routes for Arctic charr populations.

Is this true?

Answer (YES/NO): NO